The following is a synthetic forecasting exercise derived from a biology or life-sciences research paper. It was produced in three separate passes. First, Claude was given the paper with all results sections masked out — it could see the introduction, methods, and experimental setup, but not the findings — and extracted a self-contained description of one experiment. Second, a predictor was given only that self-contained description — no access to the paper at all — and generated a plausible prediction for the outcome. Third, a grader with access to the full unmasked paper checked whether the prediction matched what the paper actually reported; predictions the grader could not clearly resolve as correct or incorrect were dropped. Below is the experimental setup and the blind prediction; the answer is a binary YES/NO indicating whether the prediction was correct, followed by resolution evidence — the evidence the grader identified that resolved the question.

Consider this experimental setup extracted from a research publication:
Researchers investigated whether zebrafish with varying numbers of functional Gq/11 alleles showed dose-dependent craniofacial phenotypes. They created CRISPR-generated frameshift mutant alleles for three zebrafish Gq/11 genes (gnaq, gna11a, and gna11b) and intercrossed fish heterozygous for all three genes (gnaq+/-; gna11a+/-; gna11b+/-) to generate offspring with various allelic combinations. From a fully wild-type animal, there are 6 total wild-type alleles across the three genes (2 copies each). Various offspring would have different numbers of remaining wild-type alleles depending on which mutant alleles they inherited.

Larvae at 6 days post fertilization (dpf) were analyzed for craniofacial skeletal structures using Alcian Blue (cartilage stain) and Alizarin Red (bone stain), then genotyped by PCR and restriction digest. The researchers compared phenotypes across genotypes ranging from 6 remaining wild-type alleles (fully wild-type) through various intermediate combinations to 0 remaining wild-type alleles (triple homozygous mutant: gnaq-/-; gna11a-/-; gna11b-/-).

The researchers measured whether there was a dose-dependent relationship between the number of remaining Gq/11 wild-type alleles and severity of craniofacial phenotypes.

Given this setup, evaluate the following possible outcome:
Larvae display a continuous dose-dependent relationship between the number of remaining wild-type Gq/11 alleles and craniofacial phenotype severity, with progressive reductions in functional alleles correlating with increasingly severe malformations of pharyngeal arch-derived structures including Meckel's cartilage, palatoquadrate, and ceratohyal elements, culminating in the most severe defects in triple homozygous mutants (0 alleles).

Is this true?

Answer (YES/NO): NO